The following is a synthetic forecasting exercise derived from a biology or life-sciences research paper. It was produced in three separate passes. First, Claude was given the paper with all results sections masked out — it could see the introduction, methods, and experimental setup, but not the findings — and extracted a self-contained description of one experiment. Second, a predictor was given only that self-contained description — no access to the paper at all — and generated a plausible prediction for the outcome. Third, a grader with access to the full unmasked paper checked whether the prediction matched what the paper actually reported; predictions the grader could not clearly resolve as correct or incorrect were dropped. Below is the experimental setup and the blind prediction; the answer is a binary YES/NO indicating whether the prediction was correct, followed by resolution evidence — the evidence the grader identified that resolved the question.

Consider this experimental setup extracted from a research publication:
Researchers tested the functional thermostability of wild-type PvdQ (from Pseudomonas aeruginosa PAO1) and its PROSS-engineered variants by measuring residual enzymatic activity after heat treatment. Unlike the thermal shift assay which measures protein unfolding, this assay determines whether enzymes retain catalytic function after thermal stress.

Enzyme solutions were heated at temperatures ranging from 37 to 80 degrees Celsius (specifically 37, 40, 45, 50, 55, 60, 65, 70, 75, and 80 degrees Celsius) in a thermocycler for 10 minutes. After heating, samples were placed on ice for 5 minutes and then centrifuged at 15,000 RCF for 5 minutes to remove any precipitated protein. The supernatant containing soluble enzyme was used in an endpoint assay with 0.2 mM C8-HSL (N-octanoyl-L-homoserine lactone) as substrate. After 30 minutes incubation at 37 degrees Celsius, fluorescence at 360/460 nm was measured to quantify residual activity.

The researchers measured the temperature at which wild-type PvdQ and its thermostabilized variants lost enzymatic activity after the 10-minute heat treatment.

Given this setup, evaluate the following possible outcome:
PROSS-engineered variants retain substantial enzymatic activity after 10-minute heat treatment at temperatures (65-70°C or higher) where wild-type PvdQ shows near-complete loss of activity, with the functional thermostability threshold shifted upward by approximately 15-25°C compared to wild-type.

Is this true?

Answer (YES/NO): NO